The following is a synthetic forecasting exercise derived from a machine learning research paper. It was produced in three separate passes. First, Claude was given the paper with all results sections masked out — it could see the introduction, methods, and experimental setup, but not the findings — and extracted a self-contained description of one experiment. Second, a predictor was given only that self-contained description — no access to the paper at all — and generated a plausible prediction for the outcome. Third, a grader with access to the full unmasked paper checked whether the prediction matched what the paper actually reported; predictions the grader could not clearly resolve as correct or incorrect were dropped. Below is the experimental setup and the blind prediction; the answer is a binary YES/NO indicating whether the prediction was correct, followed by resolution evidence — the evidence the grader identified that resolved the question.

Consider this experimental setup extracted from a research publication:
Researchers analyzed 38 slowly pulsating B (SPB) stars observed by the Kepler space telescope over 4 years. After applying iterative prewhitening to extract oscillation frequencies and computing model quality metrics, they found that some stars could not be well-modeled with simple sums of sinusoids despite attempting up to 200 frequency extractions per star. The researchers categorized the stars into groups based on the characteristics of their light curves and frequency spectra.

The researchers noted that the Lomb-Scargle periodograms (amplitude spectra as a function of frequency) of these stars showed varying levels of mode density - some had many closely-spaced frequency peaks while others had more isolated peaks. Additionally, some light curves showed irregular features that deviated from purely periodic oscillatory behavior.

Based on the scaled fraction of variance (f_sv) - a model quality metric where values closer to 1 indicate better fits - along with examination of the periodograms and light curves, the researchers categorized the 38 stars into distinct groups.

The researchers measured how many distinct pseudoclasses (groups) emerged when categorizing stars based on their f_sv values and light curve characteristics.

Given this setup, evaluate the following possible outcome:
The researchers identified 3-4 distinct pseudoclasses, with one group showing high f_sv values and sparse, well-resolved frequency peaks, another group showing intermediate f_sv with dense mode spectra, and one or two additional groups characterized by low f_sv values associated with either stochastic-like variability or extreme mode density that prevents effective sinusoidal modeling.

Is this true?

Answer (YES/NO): NO